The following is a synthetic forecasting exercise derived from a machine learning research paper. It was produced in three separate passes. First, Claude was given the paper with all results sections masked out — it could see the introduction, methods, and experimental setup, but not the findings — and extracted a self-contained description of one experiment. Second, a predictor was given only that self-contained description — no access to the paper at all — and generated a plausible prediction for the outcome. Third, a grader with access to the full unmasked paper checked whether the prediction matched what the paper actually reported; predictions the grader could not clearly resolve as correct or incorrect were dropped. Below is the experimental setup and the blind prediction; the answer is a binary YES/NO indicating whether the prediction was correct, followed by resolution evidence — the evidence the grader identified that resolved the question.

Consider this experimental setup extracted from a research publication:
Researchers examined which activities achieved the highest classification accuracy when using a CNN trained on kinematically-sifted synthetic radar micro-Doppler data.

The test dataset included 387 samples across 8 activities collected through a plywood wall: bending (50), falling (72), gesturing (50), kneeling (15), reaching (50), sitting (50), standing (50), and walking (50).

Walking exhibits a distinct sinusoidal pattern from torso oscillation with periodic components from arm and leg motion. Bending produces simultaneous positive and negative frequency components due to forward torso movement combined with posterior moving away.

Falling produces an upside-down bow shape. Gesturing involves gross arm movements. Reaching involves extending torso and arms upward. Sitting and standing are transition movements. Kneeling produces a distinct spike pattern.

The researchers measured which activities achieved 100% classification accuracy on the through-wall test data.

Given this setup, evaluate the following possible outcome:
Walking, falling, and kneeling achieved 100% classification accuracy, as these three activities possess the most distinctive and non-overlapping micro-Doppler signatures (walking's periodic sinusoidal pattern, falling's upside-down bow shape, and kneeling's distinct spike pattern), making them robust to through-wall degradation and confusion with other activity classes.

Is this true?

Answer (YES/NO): NO